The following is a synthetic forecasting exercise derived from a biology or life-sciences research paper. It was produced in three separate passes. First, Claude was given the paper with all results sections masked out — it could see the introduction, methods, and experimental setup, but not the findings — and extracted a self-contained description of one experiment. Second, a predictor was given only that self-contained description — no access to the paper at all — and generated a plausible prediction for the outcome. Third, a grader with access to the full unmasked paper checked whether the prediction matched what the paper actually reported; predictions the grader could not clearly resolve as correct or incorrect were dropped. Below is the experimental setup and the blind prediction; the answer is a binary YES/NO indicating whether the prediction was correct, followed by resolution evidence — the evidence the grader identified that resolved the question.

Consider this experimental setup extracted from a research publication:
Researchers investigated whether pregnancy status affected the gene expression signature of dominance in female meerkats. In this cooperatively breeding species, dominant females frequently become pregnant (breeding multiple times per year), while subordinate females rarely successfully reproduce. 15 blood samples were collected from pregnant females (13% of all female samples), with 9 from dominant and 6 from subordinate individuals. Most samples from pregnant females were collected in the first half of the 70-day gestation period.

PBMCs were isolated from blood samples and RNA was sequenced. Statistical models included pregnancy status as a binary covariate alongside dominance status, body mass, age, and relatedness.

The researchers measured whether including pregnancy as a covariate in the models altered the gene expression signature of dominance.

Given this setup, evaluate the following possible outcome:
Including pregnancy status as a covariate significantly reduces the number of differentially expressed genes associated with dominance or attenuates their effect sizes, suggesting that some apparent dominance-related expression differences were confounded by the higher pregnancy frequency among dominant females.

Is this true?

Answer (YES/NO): NO